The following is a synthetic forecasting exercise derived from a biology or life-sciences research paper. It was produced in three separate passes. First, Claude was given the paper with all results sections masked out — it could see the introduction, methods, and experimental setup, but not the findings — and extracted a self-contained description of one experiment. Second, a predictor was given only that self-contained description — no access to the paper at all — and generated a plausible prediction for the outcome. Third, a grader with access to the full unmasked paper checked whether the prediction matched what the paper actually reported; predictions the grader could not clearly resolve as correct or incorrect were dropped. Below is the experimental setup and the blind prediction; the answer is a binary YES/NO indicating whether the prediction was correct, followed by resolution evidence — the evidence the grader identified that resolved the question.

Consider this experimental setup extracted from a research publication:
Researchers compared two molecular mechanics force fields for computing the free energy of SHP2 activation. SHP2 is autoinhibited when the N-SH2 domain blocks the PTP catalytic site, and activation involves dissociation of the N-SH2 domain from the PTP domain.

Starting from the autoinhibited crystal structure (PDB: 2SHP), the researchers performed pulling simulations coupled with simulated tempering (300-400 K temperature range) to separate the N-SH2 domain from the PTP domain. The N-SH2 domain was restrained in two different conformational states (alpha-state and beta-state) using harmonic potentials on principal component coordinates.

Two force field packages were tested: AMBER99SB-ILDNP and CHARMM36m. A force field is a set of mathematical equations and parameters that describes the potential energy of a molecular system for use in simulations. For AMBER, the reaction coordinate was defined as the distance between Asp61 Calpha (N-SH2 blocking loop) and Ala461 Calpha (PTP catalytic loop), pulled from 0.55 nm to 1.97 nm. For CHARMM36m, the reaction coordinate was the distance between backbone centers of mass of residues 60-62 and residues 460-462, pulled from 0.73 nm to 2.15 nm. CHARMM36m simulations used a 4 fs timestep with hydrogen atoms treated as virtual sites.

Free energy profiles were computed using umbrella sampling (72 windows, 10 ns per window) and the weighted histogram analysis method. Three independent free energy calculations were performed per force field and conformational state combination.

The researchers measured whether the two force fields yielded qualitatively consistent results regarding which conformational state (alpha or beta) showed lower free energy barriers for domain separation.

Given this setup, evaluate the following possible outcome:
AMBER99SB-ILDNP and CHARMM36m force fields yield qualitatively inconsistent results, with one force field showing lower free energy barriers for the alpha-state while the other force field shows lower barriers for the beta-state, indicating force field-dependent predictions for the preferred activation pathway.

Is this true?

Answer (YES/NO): NO